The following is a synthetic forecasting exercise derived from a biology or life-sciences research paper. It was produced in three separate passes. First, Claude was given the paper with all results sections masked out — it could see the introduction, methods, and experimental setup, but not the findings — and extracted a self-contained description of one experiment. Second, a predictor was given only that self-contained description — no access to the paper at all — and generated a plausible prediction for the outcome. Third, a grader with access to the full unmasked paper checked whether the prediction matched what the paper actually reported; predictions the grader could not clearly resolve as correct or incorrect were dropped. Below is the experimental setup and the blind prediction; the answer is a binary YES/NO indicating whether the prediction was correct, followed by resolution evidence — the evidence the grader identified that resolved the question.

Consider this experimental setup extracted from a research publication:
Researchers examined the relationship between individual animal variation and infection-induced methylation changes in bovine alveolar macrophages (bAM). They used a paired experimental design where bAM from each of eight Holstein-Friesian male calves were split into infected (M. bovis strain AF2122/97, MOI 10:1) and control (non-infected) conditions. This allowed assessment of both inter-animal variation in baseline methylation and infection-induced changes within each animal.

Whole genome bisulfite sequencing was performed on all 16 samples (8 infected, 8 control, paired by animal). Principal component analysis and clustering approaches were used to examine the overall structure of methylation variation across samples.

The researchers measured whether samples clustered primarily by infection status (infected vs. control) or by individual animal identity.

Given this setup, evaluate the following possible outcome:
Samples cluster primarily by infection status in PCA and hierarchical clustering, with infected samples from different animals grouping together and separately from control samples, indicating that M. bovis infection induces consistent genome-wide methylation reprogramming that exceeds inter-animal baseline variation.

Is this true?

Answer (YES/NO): NO